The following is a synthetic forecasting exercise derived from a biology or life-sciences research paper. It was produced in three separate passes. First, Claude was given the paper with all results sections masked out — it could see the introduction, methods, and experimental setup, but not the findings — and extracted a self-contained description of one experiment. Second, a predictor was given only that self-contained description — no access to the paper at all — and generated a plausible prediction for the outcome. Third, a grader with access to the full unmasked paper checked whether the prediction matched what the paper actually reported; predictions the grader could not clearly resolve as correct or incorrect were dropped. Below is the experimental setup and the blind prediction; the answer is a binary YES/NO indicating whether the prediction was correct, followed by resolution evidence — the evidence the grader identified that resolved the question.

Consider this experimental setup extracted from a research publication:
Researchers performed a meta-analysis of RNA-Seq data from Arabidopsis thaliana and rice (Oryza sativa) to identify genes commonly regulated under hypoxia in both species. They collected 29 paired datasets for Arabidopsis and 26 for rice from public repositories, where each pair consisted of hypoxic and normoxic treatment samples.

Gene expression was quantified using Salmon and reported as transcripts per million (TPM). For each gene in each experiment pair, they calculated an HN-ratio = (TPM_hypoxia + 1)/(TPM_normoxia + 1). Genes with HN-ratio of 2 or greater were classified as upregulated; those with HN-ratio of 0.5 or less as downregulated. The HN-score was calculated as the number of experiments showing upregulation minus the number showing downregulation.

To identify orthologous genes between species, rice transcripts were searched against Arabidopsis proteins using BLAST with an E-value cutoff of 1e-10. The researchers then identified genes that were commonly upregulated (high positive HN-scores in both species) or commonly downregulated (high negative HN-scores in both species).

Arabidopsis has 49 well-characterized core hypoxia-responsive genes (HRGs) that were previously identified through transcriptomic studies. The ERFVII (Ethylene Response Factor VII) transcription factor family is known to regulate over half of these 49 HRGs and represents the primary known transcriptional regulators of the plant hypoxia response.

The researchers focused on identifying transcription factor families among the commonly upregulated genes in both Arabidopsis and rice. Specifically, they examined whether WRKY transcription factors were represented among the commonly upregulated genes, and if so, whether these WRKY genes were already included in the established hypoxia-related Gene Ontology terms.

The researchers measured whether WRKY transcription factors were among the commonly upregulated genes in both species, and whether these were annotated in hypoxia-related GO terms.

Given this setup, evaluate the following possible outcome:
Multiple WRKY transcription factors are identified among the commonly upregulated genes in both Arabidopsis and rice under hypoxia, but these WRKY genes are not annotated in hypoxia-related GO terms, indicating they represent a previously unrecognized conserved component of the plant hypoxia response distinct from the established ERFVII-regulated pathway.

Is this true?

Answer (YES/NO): NO